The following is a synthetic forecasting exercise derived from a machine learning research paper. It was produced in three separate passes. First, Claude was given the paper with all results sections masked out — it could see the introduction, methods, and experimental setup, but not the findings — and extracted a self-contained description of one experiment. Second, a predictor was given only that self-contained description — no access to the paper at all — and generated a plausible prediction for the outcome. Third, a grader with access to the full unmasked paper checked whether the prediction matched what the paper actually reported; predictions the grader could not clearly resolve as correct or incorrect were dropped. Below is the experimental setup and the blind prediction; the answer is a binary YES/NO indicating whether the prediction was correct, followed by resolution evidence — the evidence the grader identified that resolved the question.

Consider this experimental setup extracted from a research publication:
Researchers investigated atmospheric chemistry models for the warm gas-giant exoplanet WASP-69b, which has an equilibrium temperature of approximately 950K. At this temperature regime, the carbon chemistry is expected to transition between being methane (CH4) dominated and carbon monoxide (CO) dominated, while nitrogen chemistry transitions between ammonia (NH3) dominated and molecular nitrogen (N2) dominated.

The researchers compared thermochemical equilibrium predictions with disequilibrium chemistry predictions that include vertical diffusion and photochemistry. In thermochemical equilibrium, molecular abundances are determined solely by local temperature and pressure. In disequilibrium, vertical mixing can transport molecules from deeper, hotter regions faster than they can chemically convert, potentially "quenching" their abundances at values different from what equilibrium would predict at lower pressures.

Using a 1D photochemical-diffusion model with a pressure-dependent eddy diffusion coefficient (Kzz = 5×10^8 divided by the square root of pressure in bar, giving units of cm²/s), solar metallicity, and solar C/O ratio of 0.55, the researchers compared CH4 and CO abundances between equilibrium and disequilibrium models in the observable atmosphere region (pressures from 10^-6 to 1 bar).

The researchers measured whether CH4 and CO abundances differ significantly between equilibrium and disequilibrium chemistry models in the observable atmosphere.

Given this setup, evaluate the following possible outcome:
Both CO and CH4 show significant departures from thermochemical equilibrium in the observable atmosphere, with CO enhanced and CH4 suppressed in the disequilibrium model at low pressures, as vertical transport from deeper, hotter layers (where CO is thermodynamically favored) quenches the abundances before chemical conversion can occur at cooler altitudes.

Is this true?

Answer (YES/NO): NO